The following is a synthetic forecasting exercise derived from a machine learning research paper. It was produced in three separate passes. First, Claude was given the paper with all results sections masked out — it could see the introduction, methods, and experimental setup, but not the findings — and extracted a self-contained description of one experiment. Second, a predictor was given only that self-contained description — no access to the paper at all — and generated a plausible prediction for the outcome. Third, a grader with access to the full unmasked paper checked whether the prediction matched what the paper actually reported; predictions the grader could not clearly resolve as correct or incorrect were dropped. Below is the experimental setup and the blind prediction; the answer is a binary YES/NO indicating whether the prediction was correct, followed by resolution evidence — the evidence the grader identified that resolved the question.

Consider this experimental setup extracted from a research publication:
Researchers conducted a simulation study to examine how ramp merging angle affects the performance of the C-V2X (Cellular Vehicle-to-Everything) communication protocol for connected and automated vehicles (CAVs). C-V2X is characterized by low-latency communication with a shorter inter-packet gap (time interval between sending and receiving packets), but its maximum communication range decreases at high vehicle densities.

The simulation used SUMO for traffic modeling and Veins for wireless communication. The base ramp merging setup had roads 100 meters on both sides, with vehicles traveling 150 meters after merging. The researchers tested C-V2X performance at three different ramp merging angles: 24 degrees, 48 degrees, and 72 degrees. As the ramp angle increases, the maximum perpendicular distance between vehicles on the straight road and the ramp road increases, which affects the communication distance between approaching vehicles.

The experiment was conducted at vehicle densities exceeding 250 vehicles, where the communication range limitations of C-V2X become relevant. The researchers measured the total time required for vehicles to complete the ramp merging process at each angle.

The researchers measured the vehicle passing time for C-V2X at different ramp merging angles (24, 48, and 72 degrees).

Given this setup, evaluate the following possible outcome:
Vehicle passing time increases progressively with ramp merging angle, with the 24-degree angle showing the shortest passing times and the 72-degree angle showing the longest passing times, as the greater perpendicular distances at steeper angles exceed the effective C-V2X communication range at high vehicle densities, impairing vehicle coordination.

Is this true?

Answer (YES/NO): YES